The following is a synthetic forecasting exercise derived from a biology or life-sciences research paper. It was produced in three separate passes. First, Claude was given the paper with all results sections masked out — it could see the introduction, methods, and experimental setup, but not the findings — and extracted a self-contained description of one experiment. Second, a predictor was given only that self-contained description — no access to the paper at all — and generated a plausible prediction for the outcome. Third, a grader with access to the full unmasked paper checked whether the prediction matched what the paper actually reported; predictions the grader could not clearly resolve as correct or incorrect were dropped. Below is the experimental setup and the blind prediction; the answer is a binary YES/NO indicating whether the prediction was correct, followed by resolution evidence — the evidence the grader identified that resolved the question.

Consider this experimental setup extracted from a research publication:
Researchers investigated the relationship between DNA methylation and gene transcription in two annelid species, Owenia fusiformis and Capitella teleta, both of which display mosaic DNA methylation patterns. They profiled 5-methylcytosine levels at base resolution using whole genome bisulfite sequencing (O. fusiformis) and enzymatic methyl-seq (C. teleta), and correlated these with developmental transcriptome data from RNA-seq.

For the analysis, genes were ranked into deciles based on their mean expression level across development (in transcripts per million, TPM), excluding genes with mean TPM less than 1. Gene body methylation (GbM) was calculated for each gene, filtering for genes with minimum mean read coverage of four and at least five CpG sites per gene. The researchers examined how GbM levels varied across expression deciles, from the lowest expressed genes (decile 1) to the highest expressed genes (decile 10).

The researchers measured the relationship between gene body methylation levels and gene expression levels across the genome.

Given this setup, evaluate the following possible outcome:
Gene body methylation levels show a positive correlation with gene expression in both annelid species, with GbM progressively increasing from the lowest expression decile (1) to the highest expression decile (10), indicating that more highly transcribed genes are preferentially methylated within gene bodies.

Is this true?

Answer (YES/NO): YES